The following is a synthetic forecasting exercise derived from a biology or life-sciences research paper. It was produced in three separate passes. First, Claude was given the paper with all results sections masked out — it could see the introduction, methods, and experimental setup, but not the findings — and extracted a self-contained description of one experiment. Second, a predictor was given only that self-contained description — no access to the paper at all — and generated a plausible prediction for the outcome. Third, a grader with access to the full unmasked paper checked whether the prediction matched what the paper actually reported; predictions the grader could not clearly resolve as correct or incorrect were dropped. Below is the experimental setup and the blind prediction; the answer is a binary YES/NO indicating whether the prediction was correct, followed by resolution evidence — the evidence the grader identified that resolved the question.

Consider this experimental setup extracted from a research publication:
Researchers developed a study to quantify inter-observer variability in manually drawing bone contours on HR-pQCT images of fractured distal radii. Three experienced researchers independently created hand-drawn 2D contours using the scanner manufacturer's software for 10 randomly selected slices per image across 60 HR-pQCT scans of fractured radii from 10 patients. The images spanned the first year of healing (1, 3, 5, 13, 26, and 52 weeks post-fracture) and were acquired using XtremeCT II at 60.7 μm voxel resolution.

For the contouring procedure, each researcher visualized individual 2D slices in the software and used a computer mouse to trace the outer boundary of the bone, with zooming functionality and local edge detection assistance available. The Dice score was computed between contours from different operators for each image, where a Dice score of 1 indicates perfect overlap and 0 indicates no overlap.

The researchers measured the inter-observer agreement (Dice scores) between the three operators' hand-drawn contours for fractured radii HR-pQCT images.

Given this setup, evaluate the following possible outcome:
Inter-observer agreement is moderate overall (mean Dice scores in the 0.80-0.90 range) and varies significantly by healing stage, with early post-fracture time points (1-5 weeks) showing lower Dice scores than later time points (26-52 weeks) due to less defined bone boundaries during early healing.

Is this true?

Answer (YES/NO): NO